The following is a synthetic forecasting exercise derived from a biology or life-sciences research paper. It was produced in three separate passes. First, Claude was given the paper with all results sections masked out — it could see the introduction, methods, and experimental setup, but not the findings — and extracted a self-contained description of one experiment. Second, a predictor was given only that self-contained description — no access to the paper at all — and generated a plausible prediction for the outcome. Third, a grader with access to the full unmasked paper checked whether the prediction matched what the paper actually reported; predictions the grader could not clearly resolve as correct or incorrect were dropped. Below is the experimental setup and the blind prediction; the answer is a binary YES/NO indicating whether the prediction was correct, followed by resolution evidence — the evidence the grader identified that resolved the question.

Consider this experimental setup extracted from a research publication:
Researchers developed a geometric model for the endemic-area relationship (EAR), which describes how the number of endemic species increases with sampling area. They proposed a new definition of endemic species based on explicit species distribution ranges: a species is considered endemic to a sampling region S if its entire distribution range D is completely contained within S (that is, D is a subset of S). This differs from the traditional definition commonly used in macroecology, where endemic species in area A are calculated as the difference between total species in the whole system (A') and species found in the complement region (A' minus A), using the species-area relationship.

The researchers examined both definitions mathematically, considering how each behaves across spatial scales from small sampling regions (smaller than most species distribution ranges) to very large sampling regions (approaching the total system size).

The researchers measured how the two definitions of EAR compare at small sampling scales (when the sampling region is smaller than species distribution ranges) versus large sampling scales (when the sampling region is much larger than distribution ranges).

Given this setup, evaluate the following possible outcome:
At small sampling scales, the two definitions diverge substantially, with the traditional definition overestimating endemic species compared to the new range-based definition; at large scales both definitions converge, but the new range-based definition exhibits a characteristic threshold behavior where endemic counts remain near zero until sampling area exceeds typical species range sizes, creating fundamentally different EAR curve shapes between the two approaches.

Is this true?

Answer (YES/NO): YES